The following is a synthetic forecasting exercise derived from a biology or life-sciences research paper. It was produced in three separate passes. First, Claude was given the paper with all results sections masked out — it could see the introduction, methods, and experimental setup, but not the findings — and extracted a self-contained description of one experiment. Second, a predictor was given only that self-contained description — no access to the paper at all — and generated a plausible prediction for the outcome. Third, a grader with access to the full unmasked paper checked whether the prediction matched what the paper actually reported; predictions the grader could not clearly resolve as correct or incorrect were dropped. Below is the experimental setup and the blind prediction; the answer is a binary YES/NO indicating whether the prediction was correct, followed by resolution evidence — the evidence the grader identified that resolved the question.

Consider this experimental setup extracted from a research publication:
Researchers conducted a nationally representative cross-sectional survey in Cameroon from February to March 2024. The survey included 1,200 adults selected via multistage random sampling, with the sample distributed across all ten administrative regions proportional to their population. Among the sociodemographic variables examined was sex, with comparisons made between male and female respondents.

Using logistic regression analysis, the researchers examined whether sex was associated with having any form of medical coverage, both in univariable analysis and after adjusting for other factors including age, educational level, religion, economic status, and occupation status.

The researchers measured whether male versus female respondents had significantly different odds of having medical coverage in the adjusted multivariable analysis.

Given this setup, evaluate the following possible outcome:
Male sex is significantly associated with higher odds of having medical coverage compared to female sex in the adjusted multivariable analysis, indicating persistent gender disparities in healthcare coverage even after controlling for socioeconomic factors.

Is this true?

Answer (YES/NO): NO